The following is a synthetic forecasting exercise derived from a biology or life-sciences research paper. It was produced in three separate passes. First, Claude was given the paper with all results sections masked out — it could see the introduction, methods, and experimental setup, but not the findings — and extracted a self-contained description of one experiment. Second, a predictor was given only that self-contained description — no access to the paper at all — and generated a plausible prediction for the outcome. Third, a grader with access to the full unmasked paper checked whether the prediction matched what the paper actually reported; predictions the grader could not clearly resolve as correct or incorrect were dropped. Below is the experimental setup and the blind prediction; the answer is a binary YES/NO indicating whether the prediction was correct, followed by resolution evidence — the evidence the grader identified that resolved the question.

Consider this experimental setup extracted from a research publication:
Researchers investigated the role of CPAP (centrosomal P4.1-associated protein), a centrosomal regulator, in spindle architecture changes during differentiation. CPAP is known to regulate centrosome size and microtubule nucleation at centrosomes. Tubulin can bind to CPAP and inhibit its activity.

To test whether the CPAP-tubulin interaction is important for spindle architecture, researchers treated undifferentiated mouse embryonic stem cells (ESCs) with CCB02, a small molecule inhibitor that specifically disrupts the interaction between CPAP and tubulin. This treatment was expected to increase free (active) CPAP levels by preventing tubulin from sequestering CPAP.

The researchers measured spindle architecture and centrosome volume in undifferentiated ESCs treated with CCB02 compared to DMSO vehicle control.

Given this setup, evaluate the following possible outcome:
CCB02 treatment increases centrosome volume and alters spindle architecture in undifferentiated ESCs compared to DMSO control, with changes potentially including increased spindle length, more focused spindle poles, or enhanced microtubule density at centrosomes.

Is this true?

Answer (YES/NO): NO